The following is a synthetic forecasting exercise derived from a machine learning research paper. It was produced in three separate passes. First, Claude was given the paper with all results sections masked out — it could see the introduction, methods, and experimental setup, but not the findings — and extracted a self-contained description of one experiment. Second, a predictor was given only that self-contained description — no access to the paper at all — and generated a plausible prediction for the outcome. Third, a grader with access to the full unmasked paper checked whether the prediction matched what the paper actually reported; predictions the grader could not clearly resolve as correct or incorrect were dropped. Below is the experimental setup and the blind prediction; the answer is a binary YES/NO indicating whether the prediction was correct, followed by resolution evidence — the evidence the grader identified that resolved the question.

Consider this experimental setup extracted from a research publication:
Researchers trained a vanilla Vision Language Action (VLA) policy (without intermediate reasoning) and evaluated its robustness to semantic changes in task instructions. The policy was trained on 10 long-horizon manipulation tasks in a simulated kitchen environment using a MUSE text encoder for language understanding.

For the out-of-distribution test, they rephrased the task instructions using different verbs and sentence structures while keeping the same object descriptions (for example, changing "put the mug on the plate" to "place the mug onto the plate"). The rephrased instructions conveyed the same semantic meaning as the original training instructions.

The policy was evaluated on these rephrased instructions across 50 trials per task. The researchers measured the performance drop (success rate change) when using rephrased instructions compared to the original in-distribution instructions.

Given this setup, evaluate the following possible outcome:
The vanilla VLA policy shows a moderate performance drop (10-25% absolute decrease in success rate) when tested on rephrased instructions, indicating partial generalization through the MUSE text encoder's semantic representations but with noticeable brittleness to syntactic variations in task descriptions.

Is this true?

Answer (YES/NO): YES